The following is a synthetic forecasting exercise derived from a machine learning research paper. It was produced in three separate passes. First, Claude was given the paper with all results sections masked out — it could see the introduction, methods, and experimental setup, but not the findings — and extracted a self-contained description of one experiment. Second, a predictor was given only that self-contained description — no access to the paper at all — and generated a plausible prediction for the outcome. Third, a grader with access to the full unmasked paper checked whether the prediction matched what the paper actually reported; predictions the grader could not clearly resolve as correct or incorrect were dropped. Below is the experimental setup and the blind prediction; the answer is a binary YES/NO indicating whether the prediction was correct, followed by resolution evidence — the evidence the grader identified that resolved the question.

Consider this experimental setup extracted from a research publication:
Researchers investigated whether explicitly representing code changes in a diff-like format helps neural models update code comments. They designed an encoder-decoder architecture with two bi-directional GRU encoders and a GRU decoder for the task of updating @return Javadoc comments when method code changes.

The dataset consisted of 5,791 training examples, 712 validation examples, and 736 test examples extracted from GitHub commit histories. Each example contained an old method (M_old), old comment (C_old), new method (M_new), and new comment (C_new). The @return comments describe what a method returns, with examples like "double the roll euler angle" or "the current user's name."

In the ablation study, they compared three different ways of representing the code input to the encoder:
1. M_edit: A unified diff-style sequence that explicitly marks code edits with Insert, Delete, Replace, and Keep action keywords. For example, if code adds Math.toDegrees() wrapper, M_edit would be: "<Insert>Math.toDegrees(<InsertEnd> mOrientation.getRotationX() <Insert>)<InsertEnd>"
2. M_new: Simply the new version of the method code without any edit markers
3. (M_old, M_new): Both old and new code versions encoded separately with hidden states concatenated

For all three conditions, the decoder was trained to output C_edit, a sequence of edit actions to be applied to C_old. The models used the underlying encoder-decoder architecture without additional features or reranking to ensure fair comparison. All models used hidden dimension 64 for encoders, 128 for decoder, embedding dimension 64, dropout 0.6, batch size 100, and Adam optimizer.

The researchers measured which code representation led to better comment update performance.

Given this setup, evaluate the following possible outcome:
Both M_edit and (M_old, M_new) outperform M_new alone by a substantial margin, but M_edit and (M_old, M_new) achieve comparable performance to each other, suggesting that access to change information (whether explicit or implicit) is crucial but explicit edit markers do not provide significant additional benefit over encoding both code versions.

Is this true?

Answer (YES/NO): NO